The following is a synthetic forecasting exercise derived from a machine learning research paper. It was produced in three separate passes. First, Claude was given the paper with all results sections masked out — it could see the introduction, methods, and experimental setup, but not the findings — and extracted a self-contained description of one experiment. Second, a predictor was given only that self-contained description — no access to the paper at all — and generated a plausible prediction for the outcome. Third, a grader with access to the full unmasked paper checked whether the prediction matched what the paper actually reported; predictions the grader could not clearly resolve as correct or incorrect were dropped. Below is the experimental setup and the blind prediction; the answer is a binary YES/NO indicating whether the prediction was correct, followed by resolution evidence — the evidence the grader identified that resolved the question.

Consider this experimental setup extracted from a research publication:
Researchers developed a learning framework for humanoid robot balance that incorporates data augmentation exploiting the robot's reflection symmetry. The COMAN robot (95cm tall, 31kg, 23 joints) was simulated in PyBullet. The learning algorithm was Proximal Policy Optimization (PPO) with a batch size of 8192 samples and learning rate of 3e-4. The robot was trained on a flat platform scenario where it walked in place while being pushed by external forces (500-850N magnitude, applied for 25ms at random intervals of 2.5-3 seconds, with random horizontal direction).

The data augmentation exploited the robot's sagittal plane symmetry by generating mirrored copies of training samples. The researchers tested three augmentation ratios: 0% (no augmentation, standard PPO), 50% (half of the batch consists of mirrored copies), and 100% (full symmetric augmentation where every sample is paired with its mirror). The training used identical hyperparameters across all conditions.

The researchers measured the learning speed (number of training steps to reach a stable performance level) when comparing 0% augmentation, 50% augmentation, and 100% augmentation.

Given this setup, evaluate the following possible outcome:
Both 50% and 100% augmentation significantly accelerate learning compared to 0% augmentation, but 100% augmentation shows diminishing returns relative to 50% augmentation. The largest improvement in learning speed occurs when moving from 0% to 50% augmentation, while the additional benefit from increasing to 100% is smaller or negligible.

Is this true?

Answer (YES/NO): YES